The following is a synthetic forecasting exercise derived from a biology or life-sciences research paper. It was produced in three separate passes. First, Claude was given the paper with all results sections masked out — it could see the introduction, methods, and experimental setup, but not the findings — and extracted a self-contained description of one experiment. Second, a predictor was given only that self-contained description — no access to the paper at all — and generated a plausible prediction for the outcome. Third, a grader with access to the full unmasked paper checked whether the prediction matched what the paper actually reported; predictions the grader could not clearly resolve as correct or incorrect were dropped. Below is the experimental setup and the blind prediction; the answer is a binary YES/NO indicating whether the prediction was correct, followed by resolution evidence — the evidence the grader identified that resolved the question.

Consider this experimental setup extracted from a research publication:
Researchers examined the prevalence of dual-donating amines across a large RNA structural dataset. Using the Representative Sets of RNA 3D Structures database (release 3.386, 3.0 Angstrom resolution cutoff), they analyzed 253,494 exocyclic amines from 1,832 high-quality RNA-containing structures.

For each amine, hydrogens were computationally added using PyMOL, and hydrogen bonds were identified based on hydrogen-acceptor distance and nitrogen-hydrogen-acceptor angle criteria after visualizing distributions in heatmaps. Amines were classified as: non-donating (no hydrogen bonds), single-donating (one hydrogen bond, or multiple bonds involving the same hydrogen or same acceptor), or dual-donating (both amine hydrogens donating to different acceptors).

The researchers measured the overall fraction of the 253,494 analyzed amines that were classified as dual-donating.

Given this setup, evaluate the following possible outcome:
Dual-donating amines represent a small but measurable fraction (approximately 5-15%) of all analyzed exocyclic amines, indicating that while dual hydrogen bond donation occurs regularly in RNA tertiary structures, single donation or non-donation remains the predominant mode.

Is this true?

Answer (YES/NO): YES